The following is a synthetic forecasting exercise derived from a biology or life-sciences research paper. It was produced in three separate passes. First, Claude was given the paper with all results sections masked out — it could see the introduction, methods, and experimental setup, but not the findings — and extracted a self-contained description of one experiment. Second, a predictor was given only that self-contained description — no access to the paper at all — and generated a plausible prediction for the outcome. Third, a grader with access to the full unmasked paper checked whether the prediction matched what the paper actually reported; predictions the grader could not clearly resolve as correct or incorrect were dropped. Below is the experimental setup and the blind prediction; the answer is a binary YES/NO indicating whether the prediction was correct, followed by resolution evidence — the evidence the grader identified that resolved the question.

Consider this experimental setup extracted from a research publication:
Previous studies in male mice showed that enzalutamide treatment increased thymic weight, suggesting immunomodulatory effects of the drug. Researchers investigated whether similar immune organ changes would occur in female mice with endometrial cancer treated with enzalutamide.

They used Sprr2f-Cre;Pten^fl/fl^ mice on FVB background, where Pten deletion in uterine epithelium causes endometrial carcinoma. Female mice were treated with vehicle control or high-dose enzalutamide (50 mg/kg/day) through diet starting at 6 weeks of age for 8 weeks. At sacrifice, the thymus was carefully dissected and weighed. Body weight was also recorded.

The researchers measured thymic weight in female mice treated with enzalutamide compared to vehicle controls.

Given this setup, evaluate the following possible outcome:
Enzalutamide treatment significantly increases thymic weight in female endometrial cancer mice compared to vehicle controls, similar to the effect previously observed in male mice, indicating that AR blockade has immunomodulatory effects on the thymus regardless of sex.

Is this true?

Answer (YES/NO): NO